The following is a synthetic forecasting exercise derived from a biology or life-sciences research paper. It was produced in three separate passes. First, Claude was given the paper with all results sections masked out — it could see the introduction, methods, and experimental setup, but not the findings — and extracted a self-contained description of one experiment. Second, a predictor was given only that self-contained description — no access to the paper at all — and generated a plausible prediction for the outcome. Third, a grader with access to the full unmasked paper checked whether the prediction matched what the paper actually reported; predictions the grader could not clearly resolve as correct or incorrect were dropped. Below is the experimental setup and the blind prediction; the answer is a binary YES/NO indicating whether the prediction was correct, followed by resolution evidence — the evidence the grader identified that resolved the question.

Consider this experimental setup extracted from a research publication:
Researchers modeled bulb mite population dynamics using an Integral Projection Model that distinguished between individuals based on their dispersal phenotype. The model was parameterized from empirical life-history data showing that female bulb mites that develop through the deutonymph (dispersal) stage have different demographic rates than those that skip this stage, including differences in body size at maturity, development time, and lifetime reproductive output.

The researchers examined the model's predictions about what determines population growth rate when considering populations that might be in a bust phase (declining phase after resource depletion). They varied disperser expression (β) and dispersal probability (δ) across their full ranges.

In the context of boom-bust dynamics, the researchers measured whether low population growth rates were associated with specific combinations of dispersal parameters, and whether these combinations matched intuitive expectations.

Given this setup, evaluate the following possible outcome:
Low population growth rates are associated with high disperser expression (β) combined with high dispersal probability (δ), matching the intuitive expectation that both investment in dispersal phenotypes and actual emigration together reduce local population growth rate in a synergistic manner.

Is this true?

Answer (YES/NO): YES